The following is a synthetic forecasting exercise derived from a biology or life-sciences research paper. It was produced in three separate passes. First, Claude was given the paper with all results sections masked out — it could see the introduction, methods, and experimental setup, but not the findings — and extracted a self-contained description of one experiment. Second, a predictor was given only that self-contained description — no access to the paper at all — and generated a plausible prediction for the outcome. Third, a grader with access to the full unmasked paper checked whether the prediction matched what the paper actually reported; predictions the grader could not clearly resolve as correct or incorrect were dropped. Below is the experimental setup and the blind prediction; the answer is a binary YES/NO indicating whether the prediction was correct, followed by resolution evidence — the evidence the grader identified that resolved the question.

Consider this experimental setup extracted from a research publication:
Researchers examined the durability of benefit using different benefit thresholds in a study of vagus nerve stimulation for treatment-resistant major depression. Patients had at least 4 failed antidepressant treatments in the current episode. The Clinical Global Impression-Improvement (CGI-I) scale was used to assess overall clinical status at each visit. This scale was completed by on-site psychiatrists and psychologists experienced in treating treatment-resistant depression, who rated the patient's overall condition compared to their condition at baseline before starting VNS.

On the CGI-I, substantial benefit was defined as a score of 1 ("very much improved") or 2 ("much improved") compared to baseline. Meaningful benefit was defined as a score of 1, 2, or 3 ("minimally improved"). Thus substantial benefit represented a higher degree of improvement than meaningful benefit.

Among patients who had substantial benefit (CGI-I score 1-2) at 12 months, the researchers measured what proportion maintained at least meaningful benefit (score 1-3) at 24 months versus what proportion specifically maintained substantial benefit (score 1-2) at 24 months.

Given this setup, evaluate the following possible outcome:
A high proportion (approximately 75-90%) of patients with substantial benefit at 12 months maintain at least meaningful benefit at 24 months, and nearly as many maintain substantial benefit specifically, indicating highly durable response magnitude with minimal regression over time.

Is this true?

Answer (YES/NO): NO